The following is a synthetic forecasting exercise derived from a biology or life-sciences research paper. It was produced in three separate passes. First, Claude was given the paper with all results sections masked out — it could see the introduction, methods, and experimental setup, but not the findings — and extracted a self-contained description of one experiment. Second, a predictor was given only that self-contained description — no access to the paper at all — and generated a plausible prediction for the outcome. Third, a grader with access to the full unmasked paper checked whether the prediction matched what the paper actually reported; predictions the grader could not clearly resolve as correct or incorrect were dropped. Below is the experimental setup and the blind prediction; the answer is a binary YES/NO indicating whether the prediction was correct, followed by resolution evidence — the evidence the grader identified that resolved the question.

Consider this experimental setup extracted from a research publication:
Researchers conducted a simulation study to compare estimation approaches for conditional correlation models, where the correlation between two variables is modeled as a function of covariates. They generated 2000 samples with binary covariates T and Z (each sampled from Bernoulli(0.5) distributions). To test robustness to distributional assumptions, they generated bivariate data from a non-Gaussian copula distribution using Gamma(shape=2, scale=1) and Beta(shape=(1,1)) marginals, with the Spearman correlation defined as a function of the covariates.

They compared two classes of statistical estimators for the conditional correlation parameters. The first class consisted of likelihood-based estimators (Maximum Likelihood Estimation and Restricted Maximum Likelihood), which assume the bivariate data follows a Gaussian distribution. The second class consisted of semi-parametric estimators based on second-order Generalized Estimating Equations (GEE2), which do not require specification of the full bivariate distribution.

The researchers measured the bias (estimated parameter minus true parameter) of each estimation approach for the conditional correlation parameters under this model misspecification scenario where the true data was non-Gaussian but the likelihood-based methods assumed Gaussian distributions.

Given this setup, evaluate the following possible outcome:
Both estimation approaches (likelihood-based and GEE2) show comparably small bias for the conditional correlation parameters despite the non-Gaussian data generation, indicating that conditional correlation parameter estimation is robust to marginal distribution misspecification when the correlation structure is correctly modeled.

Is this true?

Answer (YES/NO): NO